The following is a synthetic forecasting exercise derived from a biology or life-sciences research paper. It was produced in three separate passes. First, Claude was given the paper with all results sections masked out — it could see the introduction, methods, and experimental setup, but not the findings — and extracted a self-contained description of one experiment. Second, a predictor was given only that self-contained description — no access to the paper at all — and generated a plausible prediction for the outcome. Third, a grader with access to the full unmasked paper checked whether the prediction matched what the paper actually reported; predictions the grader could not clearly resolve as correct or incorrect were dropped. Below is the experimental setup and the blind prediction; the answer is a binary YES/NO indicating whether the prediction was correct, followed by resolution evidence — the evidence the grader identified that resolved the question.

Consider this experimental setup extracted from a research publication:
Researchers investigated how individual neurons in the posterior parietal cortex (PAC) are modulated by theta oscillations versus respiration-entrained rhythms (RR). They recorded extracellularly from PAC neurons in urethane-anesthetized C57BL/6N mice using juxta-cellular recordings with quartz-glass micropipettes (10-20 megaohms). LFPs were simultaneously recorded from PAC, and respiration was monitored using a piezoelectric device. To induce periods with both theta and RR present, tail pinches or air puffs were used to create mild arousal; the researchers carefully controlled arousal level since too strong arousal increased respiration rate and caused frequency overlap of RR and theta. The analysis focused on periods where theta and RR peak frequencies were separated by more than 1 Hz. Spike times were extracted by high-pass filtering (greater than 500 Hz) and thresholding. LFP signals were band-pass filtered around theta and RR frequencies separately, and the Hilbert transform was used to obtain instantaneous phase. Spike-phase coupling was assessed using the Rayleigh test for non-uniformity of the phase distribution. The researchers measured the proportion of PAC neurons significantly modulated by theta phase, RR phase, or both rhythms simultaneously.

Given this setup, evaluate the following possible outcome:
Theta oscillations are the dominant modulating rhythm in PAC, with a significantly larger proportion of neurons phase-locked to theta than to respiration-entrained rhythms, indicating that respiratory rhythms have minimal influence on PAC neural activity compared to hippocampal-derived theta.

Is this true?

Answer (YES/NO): NO